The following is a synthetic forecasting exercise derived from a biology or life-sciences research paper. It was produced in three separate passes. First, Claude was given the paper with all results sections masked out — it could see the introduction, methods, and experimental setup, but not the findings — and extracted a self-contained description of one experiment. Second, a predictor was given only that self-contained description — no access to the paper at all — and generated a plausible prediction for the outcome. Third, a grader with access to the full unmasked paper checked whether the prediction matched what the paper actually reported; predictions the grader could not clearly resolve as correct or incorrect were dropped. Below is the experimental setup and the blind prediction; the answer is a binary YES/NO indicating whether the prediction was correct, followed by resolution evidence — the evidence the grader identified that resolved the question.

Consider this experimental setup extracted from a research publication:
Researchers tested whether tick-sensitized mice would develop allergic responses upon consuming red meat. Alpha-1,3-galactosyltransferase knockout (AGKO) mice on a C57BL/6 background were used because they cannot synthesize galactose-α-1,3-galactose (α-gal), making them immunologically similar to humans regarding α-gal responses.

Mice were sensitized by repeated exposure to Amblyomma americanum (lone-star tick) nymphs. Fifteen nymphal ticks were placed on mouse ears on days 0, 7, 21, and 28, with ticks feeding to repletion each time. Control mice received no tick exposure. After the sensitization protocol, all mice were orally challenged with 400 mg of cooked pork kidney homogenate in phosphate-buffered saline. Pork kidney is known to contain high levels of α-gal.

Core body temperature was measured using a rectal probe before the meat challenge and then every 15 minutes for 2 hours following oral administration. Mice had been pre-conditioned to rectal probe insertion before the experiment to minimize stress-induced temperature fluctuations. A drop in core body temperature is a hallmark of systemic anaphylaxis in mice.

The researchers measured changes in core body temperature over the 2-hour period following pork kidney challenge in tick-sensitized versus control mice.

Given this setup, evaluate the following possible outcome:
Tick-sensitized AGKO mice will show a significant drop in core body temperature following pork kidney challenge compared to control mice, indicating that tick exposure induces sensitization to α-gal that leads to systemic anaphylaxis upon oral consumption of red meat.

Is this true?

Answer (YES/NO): YES